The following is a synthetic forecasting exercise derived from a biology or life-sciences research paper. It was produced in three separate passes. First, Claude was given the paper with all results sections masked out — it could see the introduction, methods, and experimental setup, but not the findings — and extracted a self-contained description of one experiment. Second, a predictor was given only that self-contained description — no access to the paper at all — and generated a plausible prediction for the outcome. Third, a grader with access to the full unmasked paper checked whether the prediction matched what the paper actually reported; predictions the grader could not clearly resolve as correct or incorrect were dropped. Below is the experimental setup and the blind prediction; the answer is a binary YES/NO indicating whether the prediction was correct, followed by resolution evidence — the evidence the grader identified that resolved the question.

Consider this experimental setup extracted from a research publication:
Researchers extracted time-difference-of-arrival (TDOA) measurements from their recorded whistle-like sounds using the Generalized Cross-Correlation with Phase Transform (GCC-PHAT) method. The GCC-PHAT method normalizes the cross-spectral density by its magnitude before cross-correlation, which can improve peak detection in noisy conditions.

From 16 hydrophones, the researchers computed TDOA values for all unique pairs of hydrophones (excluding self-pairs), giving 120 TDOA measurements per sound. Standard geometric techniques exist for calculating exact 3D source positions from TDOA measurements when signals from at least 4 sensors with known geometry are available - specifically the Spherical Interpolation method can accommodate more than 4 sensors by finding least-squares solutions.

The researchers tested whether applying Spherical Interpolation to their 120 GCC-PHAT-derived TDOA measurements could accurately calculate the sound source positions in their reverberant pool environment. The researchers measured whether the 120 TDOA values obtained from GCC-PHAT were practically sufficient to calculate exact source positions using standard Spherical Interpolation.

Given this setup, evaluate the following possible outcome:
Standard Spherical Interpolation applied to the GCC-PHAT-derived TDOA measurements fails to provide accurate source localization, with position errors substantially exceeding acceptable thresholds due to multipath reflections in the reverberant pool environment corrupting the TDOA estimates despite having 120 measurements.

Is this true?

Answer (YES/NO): YES